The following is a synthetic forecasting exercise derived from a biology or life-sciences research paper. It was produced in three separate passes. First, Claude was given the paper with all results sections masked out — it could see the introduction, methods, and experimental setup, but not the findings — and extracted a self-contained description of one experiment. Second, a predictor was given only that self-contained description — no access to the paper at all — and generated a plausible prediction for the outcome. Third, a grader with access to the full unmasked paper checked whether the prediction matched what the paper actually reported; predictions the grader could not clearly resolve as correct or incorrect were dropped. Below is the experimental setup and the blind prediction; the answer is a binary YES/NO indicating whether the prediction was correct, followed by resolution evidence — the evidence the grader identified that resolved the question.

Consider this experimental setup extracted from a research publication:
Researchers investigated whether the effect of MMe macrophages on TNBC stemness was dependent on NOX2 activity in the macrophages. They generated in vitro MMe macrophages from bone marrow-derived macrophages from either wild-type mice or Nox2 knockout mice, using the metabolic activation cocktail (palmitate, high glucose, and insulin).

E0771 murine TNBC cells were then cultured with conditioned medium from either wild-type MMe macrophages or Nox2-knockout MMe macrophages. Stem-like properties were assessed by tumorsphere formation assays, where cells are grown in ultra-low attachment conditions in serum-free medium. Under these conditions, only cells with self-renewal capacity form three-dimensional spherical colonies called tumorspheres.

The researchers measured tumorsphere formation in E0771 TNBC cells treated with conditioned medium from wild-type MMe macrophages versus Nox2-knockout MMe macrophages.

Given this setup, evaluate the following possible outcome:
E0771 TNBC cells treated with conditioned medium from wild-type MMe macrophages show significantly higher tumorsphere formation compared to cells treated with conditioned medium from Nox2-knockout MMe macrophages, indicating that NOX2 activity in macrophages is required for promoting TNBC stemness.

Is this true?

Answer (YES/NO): YES